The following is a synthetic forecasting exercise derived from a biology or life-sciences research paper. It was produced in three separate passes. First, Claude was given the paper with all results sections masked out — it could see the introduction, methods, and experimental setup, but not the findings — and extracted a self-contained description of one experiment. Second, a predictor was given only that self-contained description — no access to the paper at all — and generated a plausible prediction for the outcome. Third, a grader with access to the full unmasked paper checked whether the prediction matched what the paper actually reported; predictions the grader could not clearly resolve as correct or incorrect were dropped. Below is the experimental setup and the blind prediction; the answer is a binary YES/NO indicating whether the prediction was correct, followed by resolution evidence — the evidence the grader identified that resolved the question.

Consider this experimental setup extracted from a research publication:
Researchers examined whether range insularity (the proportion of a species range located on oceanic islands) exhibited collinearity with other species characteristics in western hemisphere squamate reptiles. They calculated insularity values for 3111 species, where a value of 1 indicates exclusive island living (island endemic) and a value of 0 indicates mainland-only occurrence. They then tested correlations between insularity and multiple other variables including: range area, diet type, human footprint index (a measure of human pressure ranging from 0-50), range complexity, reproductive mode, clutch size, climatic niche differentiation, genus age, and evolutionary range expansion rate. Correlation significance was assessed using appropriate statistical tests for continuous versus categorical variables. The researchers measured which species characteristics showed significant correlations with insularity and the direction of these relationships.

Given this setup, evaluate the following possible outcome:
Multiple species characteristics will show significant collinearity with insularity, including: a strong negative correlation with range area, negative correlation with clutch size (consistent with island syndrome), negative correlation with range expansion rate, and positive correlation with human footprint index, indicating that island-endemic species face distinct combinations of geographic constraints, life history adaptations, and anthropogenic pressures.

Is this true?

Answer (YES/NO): YES